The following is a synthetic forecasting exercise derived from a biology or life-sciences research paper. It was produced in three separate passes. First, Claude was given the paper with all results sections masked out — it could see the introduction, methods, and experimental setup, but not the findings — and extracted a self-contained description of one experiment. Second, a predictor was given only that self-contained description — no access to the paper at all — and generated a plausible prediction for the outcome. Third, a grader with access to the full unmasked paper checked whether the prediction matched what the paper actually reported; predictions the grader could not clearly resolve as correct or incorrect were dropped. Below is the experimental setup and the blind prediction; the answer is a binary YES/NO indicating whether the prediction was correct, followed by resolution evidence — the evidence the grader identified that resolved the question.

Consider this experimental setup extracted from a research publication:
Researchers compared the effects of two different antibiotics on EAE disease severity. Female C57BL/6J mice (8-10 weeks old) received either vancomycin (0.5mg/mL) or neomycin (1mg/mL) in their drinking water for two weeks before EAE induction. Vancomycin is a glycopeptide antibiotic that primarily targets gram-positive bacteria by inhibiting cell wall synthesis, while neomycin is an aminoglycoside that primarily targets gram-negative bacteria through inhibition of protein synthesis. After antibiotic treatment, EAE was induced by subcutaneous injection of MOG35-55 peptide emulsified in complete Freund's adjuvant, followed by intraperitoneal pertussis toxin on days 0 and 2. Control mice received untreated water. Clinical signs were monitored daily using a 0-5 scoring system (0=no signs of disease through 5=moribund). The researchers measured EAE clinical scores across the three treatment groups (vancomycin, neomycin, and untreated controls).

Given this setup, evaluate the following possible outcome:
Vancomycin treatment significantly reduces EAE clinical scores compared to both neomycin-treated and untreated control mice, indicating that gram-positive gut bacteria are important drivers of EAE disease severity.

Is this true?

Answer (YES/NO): NO